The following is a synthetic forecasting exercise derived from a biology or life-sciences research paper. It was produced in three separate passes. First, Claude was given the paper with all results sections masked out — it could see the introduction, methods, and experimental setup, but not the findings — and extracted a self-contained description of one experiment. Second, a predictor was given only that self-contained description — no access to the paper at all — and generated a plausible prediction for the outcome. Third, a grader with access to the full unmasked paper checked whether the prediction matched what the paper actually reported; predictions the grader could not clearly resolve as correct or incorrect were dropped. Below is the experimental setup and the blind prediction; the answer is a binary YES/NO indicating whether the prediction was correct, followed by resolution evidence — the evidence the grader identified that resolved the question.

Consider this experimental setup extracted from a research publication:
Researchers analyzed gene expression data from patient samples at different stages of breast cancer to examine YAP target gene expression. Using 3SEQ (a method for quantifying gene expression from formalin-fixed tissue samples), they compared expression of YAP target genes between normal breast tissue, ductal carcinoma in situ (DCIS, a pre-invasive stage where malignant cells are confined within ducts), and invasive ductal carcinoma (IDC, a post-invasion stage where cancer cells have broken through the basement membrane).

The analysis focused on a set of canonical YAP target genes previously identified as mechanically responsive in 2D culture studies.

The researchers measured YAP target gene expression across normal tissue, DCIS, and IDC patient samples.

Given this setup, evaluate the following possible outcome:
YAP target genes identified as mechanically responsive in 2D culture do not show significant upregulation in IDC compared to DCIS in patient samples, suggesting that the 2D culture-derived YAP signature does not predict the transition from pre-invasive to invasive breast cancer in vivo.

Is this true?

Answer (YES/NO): NO